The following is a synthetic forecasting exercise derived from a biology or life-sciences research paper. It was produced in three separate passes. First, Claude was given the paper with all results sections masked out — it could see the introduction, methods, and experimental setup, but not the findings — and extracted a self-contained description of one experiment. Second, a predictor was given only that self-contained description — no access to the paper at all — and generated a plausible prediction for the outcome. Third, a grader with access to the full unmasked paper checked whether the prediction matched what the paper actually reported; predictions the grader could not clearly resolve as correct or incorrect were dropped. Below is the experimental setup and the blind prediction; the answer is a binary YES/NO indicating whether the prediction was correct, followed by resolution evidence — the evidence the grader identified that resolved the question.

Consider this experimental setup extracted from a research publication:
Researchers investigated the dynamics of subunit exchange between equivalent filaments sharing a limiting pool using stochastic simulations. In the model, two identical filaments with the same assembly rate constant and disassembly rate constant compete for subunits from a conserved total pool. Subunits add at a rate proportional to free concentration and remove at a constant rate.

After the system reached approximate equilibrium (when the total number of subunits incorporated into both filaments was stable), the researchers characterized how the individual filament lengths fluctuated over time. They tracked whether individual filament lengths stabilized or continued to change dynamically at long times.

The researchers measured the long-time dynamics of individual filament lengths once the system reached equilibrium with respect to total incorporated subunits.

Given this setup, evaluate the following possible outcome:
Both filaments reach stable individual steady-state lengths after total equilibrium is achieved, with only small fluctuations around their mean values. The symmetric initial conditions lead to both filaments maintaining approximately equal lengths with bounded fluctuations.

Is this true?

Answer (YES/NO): NO